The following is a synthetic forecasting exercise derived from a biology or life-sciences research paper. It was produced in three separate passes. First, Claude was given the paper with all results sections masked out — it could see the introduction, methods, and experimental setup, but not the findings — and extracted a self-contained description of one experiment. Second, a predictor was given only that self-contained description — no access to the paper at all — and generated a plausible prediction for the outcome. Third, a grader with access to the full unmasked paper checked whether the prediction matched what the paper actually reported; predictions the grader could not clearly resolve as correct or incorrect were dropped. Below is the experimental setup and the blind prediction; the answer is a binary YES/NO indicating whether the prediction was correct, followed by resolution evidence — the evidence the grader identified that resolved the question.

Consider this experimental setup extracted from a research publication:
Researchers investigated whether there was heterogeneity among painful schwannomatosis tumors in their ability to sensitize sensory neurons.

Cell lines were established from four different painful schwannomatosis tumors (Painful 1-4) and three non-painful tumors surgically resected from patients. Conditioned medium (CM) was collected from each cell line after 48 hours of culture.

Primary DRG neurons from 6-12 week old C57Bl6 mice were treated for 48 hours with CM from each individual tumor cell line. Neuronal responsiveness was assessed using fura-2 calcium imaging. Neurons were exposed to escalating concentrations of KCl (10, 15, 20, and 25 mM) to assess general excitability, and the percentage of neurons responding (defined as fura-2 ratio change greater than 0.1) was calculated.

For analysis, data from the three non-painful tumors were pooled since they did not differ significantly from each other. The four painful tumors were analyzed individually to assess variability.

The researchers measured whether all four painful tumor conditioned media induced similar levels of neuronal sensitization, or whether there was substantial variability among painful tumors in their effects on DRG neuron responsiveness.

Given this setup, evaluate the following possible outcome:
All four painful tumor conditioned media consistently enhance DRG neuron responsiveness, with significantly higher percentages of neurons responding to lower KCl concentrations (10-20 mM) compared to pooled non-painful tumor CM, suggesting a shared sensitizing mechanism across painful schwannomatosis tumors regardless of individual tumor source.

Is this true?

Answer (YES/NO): NO